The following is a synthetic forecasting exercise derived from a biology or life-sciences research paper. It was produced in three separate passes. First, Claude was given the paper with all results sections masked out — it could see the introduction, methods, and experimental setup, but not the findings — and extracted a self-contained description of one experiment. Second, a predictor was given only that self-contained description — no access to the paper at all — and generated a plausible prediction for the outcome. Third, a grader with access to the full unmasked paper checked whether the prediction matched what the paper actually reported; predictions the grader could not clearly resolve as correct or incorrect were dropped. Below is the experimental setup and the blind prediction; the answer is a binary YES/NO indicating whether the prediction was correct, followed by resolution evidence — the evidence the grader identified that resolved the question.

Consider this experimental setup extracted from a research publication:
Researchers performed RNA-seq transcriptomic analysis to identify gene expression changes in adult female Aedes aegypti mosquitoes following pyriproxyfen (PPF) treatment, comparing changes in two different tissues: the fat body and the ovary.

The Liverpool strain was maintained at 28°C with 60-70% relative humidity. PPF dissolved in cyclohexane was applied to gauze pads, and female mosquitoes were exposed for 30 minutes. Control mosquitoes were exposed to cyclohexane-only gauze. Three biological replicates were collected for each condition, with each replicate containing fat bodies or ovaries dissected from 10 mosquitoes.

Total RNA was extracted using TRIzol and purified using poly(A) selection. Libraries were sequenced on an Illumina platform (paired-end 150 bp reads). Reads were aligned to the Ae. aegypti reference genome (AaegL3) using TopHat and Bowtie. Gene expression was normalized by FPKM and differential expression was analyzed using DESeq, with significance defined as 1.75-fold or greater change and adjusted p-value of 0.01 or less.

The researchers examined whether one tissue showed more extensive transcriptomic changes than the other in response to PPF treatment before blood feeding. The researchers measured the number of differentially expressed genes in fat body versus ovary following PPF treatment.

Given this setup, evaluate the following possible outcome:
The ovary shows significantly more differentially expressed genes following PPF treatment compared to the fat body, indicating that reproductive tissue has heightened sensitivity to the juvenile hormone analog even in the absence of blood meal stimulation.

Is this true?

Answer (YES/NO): NO